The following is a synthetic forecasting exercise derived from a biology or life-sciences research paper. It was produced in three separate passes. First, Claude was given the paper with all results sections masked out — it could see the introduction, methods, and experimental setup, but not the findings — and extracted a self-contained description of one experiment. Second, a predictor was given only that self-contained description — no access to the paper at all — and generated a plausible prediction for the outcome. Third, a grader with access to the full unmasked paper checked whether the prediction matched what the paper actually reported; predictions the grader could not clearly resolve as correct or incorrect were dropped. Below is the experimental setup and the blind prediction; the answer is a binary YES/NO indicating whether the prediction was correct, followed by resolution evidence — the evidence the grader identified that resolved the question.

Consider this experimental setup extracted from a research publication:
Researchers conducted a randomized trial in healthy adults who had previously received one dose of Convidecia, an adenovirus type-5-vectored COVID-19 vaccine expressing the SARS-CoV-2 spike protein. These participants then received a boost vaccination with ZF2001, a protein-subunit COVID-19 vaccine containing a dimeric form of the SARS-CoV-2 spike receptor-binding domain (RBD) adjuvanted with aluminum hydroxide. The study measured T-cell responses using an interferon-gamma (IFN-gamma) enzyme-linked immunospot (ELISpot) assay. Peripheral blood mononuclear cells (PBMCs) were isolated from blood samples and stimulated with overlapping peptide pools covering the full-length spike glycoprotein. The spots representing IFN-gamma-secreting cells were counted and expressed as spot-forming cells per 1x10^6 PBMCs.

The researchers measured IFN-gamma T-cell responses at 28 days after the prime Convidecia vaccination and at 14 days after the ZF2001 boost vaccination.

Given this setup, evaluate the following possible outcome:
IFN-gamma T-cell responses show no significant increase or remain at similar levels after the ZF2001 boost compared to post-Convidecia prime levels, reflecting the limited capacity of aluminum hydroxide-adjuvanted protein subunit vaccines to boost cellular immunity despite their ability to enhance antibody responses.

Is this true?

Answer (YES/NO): YES